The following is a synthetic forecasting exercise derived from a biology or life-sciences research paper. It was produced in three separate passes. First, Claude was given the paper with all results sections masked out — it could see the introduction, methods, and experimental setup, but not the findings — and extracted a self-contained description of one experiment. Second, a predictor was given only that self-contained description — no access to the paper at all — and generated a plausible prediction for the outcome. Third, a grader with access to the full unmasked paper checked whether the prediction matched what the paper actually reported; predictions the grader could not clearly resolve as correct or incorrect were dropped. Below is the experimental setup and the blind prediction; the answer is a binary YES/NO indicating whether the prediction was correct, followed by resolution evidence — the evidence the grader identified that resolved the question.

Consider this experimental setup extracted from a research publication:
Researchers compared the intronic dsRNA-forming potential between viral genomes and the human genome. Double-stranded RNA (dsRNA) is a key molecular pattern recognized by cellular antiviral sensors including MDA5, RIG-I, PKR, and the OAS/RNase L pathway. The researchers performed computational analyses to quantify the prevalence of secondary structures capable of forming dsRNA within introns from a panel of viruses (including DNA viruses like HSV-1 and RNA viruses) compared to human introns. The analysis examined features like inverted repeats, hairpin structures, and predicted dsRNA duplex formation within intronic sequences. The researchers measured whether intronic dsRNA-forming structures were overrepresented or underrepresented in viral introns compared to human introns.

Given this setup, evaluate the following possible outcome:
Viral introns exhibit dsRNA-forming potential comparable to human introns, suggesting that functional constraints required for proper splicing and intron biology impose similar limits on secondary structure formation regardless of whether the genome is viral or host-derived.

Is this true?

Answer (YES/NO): NO